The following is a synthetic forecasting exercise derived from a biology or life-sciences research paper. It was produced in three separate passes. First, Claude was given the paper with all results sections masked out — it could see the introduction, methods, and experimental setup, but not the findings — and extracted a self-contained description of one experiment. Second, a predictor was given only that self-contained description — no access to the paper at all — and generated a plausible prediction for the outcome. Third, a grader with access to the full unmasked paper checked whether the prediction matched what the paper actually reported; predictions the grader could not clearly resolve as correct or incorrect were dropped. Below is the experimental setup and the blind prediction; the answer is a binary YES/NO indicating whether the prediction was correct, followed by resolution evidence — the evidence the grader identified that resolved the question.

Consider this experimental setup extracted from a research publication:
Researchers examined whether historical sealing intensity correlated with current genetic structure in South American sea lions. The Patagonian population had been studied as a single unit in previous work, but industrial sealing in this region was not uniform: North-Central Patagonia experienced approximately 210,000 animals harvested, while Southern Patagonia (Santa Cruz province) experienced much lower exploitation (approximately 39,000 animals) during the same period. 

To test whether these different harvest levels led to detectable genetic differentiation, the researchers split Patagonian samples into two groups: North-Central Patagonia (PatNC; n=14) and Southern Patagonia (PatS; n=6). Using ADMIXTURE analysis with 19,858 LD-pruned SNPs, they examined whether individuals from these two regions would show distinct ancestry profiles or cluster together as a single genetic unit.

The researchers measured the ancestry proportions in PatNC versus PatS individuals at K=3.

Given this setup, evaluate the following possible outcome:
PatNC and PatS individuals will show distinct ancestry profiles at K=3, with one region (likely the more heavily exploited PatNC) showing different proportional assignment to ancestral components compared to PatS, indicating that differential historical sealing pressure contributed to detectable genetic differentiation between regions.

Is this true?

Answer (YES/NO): NO